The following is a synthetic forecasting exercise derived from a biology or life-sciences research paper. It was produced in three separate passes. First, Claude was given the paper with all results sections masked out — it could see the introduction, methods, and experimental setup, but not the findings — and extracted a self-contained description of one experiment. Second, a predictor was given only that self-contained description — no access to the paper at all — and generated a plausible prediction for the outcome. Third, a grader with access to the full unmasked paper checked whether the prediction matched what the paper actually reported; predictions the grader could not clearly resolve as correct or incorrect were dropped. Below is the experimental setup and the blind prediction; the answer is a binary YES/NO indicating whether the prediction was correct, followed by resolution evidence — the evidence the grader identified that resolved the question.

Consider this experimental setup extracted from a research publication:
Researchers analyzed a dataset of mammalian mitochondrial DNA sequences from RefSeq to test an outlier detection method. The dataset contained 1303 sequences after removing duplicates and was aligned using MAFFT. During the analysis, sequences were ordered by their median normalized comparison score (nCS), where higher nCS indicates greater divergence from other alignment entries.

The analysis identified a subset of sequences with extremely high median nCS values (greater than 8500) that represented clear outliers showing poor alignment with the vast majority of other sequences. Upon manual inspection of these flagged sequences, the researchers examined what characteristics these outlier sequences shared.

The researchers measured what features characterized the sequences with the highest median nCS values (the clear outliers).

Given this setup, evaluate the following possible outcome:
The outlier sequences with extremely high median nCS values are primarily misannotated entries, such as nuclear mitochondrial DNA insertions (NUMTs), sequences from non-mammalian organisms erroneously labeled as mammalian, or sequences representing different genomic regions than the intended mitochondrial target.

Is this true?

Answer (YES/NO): NO